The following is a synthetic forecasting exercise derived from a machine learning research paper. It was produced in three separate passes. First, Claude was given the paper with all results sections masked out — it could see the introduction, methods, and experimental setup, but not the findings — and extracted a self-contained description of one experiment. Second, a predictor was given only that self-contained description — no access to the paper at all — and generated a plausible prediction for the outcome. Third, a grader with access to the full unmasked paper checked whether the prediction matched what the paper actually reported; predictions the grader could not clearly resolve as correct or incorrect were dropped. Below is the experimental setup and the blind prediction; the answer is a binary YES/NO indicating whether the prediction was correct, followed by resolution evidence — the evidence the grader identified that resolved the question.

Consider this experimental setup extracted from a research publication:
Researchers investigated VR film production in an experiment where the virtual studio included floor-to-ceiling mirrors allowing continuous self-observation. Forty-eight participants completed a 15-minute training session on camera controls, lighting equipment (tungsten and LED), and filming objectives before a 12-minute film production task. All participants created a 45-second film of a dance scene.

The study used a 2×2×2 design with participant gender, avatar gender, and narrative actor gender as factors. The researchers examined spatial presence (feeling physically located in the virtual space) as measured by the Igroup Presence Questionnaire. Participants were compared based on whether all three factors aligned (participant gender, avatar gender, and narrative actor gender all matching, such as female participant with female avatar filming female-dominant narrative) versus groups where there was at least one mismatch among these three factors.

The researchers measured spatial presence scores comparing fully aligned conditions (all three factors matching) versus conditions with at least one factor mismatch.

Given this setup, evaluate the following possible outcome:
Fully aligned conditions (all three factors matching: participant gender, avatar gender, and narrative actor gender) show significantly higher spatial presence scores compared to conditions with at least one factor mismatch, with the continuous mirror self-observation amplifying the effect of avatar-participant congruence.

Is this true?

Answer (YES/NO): NO